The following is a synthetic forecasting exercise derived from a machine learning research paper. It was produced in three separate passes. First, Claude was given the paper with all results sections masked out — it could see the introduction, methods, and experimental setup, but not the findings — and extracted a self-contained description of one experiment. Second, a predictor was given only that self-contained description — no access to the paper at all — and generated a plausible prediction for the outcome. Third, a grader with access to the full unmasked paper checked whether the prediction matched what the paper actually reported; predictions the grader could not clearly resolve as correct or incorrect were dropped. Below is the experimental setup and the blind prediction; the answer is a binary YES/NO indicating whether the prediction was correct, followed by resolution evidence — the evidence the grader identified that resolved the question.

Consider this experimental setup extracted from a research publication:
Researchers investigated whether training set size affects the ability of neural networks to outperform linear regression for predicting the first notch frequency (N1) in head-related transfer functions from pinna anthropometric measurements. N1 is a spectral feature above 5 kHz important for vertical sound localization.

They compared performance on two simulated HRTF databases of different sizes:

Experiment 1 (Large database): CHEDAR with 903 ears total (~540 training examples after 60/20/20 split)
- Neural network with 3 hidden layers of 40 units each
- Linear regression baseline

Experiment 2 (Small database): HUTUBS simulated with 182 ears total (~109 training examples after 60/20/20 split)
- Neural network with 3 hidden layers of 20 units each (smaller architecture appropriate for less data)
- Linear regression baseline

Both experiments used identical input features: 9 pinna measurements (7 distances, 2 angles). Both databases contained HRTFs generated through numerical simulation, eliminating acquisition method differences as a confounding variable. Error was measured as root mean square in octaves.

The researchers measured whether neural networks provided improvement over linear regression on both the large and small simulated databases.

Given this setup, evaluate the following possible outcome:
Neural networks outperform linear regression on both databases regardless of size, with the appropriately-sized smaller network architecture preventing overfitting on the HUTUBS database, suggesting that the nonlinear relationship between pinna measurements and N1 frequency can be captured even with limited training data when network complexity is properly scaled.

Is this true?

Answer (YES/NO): NO